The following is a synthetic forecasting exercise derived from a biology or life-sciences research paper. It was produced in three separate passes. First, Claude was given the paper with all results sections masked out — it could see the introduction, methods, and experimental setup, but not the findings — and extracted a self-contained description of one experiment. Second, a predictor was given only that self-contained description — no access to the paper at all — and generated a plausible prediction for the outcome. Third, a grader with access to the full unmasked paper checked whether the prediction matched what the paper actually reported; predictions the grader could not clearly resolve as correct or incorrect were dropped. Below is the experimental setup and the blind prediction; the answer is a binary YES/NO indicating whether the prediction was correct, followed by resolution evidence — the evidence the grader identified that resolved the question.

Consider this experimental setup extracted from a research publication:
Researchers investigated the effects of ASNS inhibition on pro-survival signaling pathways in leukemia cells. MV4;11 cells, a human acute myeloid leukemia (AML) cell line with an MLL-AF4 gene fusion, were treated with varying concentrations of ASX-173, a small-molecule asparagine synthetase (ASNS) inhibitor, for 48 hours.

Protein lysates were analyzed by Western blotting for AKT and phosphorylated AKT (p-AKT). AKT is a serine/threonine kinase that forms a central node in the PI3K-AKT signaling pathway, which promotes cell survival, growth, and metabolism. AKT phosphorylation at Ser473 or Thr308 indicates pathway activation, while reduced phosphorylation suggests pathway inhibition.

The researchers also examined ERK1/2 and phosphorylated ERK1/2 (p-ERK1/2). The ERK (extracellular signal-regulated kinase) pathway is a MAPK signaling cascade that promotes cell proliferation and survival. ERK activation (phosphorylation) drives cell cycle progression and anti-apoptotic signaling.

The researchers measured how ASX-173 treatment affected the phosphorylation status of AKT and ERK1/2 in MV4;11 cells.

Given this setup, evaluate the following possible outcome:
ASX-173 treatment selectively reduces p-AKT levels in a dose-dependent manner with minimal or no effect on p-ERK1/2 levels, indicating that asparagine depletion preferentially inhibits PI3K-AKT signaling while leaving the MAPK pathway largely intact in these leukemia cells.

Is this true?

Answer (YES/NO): NO